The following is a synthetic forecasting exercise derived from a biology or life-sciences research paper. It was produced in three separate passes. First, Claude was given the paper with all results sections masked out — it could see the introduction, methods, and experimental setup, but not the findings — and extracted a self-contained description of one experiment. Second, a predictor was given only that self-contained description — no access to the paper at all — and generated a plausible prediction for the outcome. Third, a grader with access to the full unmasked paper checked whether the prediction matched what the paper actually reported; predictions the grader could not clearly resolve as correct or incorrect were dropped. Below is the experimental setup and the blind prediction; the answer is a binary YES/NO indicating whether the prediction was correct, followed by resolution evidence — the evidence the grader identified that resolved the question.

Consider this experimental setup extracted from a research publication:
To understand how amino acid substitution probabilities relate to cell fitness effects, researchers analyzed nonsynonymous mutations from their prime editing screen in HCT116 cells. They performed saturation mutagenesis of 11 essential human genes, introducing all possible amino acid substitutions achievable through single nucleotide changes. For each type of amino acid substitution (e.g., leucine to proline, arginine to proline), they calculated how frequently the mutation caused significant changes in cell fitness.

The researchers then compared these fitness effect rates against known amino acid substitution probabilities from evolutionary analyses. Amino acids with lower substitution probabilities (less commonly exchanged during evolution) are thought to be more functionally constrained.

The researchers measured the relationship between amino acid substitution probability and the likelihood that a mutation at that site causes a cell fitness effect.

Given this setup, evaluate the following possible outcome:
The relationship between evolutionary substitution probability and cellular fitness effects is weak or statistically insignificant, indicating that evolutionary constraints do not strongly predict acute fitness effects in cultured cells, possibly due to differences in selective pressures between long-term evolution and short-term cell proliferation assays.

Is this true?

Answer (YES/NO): NO